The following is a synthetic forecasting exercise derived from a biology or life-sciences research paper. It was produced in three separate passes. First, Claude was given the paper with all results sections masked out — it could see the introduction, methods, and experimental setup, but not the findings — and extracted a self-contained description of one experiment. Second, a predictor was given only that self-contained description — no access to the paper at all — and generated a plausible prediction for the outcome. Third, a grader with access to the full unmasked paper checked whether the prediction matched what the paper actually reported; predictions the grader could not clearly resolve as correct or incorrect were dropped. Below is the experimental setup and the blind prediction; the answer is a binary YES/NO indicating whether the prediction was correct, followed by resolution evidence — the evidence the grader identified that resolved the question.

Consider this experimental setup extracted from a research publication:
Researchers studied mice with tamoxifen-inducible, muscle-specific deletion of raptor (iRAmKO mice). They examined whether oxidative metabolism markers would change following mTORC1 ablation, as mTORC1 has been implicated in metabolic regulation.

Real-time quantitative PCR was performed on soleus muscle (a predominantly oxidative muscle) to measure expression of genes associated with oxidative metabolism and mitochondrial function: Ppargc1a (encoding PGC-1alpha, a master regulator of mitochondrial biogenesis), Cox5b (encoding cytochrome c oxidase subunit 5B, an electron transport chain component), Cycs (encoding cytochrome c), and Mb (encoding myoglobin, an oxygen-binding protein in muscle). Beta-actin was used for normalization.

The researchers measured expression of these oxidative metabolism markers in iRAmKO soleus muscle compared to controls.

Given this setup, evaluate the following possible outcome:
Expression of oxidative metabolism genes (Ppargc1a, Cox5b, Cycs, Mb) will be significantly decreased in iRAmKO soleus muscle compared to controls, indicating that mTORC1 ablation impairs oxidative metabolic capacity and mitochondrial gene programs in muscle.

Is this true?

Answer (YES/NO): YES